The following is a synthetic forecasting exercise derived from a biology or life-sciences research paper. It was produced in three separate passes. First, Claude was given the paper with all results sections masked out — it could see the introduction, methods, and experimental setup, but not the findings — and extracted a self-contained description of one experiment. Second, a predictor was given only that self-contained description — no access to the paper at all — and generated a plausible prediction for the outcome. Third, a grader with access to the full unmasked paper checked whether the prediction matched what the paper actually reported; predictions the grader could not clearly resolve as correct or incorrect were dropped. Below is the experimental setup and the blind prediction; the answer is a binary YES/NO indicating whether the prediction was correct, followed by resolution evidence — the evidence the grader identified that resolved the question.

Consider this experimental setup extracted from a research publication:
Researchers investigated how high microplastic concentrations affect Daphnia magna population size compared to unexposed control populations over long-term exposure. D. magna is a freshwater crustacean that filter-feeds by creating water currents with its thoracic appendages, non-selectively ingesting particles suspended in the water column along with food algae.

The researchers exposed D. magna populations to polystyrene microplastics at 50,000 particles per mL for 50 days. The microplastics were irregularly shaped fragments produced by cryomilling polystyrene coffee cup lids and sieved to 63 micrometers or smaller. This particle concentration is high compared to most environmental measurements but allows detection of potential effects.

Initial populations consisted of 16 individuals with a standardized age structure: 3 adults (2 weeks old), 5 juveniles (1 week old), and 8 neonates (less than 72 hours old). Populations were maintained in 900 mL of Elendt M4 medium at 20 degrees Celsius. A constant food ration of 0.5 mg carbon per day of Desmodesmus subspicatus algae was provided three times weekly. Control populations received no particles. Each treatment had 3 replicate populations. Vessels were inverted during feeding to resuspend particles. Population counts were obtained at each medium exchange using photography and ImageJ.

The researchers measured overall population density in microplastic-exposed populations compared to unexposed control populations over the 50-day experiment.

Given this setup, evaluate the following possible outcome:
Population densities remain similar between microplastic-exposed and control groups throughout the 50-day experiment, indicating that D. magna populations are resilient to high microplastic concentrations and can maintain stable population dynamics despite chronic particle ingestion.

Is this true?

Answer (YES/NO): NO